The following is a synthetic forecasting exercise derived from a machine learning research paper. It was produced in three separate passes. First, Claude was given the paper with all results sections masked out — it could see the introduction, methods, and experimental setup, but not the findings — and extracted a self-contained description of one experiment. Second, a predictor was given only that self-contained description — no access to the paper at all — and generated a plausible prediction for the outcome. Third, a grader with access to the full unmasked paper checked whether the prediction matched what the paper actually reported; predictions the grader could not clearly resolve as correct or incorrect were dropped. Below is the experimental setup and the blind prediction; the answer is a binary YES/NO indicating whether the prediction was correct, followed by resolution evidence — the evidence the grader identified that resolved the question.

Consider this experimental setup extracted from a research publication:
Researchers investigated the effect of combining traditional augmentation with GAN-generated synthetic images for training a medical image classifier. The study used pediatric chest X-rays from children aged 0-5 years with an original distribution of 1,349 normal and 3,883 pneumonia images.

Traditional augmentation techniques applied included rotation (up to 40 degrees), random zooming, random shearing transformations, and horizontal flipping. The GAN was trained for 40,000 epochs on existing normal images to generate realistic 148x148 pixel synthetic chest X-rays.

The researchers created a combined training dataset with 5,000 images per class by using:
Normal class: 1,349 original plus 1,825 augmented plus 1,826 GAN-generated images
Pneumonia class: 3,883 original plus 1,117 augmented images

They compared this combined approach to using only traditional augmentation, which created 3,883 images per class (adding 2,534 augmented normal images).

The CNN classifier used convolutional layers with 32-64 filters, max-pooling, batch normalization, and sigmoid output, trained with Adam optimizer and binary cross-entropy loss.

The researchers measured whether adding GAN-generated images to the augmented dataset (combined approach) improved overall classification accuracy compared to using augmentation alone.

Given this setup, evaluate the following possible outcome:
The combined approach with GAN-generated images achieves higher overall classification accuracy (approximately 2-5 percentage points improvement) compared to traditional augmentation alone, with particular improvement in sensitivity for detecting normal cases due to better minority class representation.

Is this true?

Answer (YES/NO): NO